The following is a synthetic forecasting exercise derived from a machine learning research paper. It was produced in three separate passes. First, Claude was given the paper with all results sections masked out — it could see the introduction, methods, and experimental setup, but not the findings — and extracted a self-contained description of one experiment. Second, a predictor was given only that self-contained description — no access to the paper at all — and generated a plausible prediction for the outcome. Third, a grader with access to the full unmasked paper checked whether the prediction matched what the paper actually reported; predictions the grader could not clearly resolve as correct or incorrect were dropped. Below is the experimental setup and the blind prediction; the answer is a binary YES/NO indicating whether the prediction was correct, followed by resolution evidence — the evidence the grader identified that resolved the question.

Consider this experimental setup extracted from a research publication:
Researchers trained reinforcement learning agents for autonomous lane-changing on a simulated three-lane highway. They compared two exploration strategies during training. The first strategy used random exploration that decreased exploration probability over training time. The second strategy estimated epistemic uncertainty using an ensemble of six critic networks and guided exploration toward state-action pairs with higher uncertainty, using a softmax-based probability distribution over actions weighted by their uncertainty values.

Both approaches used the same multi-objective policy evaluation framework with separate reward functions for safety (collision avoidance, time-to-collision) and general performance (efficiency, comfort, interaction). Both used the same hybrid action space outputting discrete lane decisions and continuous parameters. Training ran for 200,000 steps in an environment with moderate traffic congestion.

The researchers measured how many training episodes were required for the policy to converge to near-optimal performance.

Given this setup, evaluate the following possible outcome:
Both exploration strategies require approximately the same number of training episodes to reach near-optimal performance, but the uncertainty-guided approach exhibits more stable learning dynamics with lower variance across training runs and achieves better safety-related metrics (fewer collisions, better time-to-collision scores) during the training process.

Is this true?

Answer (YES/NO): NO